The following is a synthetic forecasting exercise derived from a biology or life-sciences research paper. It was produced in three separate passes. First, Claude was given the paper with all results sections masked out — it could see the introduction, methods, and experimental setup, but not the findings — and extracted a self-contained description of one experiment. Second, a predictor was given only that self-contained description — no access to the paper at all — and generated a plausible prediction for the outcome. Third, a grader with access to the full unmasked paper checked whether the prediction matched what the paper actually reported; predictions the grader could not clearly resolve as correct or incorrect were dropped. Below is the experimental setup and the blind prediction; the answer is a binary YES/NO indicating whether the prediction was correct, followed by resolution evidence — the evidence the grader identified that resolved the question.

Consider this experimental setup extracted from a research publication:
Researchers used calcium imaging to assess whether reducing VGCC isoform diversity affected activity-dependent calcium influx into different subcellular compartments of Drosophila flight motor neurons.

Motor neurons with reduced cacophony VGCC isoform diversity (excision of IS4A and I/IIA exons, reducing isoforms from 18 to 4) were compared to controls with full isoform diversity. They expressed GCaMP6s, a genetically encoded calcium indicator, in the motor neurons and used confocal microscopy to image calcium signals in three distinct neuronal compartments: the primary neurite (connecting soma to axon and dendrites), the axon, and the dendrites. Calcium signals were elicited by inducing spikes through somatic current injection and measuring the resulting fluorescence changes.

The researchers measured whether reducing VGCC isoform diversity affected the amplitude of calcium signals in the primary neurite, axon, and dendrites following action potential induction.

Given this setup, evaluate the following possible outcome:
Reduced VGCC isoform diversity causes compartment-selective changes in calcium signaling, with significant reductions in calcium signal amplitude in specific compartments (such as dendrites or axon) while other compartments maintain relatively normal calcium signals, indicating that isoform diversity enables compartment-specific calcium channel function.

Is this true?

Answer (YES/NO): NO